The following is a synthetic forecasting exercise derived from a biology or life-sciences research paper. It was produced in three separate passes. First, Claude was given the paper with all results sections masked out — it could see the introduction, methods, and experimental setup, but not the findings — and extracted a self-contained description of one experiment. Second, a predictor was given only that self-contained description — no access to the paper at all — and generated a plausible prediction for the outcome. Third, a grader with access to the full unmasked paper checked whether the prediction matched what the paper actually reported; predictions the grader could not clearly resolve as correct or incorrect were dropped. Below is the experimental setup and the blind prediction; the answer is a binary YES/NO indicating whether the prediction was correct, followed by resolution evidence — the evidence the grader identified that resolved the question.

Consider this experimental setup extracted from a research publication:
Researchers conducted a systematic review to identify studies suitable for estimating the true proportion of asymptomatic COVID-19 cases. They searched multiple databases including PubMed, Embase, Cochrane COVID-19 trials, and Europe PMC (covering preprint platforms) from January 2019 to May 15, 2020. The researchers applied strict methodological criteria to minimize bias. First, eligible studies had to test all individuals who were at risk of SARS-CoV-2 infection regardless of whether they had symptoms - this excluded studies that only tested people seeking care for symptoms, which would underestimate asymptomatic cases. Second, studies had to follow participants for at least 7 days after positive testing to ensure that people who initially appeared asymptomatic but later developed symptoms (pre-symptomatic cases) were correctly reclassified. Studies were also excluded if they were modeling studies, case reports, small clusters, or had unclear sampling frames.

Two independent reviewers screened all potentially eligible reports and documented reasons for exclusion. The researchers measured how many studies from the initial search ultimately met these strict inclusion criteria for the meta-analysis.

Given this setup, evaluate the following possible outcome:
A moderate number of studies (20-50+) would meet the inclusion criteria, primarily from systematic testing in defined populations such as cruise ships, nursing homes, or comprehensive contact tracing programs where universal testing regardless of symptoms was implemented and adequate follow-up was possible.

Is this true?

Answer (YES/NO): NO